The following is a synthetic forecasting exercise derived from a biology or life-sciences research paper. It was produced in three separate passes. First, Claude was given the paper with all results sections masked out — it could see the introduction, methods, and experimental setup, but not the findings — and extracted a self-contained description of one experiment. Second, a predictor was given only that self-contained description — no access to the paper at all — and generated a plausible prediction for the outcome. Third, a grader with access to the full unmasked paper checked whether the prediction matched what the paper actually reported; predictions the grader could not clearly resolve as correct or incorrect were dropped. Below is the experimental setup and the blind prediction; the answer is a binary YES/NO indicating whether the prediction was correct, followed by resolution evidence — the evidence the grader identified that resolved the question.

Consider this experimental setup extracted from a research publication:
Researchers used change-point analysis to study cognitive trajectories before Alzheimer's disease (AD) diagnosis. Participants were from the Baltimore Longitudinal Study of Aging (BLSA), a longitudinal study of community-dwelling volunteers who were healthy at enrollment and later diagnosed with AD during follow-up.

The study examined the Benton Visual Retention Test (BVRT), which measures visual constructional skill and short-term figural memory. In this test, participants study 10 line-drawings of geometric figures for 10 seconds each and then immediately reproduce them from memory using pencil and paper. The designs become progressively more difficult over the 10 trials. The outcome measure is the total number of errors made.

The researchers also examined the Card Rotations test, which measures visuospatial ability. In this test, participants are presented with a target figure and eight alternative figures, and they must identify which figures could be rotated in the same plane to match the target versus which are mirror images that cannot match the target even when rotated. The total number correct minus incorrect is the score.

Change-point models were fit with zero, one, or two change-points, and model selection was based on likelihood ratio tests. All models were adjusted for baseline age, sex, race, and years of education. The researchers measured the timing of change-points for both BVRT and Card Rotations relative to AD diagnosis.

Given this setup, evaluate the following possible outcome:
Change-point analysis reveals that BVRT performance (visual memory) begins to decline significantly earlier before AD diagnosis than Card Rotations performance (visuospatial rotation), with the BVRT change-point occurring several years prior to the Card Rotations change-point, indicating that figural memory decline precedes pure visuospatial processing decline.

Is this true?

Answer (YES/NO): NO